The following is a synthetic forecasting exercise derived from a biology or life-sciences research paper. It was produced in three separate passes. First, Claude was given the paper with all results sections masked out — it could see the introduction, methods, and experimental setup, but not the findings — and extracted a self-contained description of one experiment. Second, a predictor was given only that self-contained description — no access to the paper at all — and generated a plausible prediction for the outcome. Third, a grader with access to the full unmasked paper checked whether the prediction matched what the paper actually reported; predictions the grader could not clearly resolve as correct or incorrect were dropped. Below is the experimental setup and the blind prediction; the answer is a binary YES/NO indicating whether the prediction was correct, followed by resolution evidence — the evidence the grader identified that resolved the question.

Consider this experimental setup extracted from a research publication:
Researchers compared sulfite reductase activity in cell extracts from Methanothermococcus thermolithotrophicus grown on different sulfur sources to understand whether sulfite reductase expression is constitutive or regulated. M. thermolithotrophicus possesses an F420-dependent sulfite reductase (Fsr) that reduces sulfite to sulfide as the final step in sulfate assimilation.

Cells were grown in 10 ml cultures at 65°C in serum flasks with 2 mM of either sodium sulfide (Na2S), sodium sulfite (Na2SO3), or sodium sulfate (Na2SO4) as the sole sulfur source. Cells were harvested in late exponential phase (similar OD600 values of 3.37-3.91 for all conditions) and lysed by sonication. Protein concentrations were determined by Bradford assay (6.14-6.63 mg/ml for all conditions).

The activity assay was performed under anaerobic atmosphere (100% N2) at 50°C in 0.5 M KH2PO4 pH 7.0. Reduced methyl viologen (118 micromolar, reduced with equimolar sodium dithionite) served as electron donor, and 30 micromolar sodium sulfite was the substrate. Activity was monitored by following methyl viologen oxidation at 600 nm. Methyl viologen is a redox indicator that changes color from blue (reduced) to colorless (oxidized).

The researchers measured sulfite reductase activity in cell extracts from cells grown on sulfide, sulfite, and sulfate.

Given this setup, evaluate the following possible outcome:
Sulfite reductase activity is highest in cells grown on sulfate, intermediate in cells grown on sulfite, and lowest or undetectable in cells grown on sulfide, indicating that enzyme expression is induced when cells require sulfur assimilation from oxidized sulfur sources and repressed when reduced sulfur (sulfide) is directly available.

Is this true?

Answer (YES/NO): NO